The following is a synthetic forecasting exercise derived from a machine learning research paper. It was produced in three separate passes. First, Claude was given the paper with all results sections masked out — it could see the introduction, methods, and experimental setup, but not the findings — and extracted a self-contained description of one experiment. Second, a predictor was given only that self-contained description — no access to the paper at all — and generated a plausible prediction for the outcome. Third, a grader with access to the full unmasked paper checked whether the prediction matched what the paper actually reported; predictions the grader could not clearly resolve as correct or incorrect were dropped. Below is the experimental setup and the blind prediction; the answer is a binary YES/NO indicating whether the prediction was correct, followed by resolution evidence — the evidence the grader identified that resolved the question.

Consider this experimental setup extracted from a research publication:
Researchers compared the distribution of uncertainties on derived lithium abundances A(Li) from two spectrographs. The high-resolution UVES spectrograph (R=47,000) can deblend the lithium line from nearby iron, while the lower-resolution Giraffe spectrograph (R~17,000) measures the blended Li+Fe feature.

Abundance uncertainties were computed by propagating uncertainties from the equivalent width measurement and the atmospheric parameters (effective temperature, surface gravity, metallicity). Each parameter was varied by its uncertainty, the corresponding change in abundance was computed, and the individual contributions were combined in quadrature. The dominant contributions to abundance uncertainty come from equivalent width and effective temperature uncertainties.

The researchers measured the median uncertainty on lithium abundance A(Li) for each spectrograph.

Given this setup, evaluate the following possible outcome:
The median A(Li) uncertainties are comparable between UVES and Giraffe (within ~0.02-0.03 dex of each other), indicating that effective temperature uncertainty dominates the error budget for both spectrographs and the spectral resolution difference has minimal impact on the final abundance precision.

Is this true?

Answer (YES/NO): NO